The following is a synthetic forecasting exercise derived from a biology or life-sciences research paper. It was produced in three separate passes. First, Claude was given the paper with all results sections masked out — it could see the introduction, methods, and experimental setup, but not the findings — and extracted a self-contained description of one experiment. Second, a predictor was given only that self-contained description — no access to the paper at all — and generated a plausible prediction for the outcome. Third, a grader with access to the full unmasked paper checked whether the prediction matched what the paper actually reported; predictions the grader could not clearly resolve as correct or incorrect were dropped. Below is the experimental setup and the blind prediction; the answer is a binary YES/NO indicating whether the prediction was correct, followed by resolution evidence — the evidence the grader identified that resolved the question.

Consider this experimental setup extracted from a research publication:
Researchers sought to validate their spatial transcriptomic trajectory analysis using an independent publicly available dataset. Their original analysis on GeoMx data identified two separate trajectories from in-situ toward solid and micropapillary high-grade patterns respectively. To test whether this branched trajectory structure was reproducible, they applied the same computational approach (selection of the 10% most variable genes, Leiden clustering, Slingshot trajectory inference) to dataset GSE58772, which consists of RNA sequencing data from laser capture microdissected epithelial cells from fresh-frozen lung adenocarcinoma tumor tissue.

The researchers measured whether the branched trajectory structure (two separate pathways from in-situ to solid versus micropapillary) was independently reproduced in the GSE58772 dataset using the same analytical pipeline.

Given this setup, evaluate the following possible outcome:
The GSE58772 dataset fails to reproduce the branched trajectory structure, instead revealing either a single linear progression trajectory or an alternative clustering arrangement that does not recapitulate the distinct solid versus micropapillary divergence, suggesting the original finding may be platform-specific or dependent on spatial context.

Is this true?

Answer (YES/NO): NO